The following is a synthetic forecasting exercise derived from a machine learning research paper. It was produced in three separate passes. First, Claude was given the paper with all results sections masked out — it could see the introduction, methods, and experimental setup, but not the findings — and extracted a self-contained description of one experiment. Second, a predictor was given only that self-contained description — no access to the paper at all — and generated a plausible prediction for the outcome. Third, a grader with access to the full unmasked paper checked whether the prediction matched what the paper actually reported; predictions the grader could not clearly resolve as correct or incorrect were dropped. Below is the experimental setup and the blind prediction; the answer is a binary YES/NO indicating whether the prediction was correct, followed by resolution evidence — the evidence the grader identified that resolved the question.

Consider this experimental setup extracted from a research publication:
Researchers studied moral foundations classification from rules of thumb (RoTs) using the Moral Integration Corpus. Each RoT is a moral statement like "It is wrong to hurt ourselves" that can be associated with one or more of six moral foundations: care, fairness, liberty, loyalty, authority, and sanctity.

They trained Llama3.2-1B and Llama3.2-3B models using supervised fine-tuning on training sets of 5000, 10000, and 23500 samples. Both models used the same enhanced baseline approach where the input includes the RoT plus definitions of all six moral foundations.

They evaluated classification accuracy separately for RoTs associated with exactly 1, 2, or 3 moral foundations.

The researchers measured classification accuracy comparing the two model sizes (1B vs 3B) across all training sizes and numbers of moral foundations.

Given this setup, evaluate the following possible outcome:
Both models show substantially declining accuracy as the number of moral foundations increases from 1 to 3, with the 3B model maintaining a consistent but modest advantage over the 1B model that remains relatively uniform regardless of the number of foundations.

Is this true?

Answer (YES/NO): NO